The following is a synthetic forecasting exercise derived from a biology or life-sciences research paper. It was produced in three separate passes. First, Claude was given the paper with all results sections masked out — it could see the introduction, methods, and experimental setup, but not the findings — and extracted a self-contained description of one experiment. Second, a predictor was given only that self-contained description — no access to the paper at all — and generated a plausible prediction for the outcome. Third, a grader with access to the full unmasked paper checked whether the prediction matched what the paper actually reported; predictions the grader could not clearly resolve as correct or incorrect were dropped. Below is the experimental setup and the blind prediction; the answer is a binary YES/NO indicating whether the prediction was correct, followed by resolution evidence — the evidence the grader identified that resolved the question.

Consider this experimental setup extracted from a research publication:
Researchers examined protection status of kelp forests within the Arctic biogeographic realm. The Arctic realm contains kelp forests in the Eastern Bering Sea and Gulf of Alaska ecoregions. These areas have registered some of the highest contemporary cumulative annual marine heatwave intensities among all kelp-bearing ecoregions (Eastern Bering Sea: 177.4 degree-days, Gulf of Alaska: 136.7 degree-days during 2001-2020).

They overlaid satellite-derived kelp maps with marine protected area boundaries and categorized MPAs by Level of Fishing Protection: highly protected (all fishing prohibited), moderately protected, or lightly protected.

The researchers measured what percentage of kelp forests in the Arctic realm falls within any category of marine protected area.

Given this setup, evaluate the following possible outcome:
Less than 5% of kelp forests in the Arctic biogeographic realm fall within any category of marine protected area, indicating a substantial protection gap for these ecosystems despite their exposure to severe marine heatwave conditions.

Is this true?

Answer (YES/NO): YES